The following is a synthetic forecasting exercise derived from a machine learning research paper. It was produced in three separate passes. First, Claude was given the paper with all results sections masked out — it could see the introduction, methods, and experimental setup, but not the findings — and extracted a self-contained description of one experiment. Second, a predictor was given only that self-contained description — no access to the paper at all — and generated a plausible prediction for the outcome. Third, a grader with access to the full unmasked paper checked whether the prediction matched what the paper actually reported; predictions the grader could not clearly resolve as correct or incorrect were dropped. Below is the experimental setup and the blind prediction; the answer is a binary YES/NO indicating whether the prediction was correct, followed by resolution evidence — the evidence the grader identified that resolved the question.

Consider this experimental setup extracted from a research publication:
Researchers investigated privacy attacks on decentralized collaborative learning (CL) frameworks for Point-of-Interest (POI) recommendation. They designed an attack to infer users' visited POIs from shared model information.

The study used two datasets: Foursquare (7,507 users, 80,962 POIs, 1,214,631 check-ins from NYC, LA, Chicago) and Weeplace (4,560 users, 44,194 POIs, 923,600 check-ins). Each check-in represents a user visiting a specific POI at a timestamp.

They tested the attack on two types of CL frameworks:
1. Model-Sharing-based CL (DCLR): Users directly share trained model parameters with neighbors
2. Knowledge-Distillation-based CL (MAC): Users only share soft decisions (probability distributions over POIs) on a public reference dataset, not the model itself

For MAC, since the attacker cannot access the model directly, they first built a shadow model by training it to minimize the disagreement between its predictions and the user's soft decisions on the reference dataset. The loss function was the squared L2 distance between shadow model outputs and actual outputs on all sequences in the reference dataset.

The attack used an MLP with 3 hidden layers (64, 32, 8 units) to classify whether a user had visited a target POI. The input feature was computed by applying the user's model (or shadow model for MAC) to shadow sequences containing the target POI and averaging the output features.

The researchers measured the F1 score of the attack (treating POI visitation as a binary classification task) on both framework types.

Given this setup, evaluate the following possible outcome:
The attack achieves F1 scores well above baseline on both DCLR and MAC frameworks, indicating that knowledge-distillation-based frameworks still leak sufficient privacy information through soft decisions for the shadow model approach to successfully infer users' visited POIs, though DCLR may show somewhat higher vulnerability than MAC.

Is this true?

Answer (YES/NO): YES